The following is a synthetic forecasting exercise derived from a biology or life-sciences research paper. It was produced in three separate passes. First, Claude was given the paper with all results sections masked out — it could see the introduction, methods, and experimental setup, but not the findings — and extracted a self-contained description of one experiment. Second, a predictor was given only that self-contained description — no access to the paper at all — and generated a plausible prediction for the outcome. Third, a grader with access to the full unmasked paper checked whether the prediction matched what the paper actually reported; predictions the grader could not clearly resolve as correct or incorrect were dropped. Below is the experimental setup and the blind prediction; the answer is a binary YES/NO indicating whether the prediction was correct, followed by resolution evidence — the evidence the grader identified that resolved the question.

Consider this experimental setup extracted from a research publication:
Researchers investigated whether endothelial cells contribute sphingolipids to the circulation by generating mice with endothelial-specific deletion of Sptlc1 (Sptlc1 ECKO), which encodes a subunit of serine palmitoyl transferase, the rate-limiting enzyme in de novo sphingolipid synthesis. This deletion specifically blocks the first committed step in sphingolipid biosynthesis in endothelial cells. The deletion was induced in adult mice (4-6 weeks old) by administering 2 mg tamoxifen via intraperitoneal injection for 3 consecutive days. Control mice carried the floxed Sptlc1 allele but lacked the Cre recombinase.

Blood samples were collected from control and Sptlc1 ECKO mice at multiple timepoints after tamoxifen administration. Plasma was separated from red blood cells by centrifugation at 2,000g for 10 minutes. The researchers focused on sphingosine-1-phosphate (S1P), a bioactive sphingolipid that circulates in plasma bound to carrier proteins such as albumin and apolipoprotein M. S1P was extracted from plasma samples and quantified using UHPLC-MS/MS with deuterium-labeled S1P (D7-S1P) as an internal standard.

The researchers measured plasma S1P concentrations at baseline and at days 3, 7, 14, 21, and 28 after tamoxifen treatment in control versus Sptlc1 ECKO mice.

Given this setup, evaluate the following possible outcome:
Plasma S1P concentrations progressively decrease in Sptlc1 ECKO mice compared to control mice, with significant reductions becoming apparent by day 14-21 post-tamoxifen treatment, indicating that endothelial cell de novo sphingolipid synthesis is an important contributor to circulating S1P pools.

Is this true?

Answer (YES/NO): NO